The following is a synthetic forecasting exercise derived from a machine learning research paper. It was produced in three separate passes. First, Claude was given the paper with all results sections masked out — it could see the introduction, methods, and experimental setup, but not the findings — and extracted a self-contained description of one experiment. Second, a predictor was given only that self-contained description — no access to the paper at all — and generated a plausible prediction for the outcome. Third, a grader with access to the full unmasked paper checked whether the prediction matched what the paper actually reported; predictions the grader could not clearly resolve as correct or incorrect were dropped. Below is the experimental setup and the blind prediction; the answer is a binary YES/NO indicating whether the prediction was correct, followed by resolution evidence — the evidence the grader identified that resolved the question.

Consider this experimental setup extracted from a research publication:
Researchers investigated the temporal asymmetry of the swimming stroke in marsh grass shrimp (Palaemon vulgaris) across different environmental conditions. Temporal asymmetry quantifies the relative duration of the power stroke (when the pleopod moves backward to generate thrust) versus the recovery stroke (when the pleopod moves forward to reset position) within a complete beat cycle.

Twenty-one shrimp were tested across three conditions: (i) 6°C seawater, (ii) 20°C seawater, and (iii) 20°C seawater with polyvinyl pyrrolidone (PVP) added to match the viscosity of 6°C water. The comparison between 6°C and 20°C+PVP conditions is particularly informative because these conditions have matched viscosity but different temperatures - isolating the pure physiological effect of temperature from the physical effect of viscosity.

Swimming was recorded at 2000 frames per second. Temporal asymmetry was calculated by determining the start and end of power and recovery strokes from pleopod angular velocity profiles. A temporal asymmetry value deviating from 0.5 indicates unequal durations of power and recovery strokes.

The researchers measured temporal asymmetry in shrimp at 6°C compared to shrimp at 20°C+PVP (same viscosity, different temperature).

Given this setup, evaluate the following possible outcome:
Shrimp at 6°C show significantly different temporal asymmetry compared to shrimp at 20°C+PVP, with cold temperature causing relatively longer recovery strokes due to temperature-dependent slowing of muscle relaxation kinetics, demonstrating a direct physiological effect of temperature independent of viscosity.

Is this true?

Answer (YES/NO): NO